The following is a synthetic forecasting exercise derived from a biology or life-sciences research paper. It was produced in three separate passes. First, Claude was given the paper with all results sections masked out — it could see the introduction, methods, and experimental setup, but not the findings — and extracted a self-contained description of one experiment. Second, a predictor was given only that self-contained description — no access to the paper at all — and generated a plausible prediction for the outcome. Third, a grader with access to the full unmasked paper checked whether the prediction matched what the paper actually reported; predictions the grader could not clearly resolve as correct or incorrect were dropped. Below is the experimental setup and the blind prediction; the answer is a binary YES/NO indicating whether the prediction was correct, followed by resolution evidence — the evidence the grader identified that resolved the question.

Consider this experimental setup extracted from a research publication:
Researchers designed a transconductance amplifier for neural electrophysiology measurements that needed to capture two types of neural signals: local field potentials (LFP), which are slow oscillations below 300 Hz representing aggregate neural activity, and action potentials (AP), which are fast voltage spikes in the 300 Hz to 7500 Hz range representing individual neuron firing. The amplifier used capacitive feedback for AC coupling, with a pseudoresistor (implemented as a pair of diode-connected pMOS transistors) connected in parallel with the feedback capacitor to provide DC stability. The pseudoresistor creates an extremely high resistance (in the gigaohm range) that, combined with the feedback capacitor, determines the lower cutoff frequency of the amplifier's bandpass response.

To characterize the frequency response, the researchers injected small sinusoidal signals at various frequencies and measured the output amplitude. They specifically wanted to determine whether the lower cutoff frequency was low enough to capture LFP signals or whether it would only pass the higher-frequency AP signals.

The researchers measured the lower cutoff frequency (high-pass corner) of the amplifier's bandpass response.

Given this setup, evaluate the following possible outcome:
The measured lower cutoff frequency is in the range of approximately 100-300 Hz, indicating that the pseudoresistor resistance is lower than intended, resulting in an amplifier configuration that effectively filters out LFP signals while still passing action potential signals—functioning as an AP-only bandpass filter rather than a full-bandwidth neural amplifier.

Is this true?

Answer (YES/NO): NO